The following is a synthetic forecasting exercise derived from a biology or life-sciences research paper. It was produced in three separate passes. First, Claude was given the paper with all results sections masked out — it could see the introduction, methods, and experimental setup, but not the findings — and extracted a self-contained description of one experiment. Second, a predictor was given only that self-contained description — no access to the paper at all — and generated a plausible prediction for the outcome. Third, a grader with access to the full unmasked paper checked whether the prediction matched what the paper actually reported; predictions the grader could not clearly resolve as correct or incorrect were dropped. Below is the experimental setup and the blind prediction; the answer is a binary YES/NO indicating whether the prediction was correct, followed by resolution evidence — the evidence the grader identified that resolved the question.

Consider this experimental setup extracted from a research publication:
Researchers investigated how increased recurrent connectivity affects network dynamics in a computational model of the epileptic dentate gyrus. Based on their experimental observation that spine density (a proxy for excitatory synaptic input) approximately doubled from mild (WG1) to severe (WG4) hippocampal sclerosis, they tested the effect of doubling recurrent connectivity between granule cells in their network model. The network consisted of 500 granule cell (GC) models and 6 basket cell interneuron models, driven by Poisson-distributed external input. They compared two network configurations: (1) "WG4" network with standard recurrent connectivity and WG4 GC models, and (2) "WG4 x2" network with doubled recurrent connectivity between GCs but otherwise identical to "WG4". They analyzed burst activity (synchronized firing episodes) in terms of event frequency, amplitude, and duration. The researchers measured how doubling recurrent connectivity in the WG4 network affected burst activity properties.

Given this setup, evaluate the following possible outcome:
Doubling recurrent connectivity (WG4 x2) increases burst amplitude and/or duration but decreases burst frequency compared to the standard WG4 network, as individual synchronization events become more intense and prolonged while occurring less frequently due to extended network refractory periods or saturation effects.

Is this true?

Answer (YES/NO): NO